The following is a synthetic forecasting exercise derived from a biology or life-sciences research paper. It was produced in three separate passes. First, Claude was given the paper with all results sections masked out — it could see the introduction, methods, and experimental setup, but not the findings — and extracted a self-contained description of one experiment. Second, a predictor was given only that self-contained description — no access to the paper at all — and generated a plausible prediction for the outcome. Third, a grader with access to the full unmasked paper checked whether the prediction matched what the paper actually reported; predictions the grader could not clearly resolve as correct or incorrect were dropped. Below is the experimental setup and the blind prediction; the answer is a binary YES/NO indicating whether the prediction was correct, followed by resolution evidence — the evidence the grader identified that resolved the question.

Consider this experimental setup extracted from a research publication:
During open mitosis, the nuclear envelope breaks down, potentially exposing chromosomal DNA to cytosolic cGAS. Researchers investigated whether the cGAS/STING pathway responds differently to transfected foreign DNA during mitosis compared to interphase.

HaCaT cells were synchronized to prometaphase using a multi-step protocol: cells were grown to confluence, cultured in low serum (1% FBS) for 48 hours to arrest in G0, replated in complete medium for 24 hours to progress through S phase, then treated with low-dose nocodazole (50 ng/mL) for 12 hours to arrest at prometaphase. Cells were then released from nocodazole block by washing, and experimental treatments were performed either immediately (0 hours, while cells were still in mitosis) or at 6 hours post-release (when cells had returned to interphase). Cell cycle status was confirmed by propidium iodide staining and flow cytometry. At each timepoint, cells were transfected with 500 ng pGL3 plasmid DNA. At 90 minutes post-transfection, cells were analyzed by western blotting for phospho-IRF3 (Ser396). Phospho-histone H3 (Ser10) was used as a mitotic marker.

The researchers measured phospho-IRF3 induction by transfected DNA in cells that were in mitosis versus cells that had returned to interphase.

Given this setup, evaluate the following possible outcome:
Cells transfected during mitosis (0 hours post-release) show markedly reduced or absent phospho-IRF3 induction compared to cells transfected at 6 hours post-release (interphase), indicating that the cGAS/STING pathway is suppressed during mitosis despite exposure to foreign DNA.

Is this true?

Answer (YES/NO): YES